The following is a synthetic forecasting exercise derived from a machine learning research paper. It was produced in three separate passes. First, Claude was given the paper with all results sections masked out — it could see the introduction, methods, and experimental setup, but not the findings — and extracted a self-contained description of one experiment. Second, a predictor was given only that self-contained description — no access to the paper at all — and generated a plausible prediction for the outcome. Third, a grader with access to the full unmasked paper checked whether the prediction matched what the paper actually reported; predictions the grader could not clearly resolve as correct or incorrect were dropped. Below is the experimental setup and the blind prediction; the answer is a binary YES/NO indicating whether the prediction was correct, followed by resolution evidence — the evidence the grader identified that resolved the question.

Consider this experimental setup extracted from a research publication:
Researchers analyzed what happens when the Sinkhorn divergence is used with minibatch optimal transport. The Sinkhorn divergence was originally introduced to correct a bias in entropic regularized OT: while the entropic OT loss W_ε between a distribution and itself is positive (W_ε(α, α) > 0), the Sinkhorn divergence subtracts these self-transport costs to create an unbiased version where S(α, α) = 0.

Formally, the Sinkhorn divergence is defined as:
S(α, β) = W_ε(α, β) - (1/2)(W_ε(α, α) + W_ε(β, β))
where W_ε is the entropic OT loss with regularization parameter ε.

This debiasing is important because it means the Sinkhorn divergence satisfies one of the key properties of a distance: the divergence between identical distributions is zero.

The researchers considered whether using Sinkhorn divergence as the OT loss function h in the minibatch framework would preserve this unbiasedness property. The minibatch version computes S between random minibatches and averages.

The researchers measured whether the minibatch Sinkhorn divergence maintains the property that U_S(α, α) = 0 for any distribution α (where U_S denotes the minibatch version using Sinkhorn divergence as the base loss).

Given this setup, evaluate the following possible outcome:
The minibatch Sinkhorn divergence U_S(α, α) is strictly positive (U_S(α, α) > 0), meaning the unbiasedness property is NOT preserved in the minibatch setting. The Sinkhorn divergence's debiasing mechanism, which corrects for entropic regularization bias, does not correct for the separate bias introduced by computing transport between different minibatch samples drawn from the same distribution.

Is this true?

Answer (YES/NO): YES